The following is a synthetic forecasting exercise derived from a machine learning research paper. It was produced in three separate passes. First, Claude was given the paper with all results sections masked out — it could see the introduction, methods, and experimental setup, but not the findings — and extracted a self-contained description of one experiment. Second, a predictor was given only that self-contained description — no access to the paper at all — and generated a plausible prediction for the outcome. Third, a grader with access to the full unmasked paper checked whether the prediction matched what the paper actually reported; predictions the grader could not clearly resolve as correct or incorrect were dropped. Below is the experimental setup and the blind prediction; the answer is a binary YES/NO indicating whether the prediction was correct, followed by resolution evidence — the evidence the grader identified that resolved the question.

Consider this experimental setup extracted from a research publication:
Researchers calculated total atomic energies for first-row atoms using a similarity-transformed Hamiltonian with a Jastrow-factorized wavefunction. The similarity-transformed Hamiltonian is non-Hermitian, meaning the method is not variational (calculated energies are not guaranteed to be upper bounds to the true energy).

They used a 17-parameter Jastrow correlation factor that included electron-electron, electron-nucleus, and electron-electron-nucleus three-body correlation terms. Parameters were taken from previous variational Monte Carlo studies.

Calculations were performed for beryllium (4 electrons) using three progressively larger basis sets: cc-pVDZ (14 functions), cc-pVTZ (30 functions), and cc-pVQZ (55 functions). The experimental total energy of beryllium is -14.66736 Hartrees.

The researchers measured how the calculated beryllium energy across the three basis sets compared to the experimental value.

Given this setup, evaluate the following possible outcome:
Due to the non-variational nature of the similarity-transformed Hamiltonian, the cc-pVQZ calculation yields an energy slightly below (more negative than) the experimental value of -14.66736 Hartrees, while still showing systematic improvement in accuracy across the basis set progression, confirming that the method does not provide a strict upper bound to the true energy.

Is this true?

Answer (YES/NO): YES